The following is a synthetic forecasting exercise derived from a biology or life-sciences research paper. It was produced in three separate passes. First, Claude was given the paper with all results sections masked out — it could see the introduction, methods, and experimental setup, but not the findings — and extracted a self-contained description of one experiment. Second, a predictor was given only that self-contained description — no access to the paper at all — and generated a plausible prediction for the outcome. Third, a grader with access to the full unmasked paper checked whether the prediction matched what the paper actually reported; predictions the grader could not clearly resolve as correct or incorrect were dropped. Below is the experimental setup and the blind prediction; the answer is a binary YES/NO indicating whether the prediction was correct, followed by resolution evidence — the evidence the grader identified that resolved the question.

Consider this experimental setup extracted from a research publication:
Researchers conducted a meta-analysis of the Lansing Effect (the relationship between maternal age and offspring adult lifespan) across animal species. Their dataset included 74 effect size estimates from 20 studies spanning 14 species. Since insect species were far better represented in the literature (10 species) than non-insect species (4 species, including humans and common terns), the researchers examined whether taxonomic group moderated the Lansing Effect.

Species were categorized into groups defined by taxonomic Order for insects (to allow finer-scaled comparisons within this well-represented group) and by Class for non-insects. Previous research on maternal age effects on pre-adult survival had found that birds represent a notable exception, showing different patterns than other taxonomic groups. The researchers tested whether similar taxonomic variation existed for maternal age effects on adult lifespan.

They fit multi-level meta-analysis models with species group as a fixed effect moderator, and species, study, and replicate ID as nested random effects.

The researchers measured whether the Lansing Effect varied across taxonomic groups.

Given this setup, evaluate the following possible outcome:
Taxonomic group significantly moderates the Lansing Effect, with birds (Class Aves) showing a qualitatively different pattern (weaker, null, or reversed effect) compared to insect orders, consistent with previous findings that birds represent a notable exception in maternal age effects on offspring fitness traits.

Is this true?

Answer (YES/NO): NO